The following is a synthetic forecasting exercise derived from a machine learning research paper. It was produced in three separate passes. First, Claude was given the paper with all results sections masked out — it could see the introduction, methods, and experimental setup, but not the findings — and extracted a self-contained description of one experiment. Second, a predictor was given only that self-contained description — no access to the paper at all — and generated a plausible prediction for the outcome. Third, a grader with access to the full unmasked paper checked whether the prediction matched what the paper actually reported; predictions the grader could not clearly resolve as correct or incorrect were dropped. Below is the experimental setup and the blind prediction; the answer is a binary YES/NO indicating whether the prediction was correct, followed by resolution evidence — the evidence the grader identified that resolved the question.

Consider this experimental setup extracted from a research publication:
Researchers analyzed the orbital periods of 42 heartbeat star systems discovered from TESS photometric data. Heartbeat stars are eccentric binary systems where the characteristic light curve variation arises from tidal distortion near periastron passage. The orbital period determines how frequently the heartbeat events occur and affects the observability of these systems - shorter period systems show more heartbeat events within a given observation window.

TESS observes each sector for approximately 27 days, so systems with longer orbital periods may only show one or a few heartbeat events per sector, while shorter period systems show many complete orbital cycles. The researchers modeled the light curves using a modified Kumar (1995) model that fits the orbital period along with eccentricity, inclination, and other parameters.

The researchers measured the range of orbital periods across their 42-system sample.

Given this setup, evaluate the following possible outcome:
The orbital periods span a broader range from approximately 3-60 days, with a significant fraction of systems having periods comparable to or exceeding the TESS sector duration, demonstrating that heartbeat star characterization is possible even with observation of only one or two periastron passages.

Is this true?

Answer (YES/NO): NO